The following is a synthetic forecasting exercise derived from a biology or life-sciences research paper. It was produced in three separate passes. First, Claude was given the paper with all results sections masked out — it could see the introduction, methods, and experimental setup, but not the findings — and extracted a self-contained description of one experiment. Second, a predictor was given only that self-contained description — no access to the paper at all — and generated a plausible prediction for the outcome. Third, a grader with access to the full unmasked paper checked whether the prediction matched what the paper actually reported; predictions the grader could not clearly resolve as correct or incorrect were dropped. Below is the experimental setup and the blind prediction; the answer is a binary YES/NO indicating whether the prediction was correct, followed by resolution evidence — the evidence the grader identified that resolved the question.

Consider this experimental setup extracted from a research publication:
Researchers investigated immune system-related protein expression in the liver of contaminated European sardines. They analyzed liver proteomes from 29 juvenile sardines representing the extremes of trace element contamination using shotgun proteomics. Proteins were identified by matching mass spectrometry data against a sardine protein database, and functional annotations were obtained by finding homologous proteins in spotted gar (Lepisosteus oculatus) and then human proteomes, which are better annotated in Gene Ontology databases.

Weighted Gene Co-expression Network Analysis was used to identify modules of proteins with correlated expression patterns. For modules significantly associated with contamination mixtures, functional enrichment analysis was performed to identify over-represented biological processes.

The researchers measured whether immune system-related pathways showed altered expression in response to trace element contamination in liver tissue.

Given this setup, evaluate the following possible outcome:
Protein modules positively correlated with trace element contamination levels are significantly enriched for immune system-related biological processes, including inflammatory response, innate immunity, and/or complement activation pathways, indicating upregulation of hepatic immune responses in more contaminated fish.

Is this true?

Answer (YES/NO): YES